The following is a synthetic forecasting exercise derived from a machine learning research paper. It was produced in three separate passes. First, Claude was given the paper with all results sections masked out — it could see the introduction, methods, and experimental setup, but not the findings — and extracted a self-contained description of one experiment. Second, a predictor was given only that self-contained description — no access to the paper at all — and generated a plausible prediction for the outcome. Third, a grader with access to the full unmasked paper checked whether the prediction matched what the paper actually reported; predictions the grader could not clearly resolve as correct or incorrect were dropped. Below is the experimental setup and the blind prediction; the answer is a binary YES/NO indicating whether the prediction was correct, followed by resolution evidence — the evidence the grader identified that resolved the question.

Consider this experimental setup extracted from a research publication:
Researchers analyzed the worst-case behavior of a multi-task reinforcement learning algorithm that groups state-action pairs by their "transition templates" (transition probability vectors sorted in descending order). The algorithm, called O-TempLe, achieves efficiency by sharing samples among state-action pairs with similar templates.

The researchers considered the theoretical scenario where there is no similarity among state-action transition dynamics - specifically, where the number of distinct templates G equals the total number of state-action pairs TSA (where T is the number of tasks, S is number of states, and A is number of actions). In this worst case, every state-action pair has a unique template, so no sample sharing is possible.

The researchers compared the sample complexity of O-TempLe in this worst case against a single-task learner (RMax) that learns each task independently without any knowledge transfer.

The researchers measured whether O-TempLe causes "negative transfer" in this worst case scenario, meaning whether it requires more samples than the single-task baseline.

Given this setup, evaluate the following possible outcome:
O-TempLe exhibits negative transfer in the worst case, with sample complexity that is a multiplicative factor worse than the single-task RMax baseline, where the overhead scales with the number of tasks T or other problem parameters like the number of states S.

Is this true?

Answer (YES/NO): NO